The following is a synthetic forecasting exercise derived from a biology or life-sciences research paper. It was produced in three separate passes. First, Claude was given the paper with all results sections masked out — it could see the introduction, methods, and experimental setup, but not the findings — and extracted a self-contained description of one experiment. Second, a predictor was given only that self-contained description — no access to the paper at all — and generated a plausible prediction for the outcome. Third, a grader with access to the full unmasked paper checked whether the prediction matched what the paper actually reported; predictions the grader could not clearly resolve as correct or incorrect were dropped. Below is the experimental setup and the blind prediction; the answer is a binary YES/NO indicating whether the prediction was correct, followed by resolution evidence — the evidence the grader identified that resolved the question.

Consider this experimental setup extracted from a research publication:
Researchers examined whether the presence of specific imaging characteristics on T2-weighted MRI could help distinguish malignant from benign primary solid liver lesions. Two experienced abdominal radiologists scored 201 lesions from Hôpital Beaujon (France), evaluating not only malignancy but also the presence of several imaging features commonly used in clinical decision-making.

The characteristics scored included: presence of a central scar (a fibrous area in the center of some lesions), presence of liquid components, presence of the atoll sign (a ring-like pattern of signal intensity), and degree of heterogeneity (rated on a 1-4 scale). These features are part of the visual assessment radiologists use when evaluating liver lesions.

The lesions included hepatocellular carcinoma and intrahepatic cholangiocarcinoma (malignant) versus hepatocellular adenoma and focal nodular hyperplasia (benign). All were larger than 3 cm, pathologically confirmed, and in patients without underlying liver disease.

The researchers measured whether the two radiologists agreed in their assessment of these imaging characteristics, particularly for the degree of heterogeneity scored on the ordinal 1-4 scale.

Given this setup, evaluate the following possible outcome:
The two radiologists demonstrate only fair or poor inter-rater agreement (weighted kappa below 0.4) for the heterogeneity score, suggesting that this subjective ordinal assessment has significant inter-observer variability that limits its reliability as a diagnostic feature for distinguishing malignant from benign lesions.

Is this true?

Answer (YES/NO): NO